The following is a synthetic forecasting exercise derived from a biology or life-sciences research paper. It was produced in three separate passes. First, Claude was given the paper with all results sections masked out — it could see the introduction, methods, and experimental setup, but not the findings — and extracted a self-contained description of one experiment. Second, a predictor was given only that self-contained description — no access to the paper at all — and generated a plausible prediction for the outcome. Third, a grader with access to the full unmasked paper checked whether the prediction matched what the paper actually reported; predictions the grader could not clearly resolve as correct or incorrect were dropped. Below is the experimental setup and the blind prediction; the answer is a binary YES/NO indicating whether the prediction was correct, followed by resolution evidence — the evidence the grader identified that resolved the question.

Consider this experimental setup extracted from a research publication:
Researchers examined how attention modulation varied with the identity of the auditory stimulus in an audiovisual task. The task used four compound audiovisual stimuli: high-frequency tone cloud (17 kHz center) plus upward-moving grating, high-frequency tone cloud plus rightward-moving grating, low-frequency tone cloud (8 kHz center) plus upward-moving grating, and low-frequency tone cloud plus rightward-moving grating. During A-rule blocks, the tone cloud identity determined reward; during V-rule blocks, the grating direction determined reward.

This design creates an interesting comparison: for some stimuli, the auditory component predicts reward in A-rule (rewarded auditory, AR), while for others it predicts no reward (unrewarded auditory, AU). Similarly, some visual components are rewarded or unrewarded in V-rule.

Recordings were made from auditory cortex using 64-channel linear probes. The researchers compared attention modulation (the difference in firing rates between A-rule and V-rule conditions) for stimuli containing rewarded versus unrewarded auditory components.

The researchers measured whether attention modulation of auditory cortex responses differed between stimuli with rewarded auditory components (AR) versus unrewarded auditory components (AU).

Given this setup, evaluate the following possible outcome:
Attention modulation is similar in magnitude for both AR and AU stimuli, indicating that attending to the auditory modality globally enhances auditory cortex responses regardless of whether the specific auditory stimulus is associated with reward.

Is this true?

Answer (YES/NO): NO